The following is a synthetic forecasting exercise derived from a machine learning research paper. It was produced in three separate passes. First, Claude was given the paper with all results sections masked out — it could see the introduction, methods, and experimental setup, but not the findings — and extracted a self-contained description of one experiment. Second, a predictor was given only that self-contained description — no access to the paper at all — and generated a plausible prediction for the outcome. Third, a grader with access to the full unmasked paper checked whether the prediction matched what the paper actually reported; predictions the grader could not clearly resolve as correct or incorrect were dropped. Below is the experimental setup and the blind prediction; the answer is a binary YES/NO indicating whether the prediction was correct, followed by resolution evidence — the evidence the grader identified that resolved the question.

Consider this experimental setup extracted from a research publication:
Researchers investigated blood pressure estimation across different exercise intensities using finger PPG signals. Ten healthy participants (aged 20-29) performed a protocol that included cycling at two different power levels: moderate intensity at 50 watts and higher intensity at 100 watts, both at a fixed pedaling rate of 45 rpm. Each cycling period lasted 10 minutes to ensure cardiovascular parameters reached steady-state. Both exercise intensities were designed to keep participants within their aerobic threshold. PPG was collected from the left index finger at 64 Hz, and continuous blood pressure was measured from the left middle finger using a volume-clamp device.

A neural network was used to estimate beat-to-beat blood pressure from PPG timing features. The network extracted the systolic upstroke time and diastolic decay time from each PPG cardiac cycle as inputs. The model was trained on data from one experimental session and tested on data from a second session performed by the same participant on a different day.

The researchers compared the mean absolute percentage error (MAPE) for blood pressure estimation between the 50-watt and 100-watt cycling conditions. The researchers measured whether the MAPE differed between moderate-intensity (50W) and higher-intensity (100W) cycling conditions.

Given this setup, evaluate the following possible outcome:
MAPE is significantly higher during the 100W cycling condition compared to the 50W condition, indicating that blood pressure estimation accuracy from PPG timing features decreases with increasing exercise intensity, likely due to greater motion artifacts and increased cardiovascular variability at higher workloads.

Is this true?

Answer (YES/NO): NO